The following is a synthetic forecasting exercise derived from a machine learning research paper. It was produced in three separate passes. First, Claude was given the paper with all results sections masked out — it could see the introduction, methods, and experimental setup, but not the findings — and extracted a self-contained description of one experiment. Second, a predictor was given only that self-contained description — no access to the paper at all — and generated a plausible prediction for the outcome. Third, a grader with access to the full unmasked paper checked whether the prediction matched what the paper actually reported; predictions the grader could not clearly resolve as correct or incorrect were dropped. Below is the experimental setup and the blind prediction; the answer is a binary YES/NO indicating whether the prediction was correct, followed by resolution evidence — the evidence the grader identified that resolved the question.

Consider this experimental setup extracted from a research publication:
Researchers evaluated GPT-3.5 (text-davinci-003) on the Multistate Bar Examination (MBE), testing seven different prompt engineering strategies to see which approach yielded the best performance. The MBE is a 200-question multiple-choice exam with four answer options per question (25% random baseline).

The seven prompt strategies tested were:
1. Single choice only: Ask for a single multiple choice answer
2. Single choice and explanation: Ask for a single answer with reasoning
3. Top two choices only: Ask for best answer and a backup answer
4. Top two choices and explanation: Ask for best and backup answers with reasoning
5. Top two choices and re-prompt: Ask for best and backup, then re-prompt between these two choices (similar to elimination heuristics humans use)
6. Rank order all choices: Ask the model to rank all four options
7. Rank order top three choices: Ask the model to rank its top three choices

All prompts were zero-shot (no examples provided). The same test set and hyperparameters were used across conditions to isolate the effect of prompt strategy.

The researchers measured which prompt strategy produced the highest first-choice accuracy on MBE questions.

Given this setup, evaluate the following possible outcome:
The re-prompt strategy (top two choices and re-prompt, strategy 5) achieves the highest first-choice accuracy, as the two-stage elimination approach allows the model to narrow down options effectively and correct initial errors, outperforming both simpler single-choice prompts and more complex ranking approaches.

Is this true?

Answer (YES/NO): NO